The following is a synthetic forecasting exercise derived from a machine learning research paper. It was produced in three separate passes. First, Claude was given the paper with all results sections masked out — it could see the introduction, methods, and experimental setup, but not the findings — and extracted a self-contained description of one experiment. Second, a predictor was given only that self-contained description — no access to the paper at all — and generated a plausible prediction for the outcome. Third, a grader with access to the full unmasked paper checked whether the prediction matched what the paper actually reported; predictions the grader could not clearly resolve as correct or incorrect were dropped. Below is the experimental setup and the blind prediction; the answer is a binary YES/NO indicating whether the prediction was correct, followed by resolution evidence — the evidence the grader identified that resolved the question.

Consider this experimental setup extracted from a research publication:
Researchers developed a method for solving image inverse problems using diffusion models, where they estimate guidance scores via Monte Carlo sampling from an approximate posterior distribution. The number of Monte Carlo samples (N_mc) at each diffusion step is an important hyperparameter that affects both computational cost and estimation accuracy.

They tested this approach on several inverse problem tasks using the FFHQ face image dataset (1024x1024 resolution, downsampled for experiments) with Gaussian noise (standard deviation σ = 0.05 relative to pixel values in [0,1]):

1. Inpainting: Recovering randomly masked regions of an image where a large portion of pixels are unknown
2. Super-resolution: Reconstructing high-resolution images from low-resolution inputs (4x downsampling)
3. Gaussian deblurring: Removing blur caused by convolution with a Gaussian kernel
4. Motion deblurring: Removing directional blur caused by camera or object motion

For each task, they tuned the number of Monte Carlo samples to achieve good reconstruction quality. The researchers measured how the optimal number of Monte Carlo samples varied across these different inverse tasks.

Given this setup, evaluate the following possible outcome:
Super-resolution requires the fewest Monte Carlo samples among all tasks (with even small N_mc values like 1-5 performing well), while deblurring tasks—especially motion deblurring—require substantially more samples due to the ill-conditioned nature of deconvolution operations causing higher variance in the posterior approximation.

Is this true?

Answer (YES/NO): NO